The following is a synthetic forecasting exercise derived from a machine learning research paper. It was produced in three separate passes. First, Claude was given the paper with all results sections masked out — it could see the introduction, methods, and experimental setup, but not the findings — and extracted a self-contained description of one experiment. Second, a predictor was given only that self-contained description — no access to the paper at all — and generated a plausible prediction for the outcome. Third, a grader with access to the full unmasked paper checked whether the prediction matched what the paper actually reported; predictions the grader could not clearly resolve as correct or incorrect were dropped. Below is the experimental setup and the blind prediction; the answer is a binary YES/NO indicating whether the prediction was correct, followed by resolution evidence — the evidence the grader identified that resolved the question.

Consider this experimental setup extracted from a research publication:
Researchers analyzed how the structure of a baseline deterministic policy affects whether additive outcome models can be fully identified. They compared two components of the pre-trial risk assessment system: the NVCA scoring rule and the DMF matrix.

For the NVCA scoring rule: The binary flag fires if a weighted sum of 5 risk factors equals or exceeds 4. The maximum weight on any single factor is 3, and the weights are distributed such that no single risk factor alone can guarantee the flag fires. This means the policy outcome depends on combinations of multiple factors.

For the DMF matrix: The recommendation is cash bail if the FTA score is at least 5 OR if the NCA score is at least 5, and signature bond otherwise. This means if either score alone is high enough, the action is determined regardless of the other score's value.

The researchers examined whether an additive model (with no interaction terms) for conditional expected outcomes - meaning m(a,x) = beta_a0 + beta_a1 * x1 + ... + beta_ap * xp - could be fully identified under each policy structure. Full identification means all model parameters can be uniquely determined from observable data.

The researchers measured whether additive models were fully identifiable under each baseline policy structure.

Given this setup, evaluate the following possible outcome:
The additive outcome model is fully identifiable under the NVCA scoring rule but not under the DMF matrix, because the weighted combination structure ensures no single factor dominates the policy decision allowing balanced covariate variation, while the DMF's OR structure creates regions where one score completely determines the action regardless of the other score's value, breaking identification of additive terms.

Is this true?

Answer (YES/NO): YES